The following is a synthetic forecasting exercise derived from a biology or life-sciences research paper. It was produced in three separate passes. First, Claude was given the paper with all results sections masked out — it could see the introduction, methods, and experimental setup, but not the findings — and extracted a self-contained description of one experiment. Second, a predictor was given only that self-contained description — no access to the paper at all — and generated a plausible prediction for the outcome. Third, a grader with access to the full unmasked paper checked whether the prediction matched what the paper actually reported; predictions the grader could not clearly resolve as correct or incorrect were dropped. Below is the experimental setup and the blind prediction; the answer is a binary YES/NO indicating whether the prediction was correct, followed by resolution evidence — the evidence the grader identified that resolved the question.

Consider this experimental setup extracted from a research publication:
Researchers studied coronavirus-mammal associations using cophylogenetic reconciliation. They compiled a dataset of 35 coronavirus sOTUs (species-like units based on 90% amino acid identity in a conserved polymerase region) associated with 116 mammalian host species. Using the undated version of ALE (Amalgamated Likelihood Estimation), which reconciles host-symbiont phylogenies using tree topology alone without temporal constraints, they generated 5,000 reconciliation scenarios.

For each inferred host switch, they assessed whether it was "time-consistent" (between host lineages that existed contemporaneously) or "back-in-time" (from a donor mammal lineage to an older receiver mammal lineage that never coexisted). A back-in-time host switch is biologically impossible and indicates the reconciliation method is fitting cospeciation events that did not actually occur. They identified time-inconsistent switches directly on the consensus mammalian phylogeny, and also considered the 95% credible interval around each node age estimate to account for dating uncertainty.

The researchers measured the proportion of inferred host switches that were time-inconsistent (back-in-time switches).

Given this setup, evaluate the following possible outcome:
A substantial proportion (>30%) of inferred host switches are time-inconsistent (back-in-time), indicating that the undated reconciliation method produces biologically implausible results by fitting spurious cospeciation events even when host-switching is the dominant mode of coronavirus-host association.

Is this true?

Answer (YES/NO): NO